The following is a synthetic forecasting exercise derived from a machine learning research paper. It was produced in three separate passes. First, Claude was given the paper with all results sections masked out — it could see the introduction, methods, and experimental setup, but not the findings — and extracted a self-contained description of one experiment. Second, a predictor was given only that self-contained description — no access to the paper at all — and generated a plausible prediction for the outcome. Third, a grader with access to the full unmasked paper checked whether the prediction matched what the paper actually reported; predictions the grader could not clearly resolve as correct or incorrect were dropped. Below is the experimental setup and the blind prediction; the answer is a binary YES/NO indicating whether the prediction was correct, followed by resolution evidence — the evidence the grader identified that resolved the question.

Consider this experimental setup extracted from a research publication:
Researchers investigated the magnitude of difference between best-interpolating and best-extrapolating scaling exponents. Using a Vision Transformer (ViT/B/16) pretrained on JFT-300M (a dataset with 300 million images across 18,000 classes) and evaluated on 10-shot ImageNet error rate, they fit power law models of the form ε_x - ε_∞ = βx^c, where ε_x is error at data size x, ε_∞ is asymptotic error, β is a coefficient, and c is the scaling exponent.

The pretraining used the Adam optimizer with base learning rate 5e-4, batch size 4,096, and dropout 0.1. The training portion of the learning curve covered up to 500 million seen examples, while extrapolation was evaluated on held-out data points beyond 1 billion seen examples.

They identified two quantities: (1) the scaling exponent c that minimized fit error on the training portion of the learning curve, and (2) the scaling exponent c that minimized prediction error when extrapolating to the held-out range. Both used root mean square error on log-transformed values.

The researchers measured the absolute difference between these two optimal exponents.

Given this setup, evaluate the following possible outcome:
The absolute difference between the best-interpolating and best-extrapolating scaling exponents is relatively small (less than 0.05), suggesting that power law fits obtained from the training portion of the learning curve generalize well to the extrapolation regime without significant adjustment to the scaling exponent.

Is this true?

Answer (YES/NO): NO